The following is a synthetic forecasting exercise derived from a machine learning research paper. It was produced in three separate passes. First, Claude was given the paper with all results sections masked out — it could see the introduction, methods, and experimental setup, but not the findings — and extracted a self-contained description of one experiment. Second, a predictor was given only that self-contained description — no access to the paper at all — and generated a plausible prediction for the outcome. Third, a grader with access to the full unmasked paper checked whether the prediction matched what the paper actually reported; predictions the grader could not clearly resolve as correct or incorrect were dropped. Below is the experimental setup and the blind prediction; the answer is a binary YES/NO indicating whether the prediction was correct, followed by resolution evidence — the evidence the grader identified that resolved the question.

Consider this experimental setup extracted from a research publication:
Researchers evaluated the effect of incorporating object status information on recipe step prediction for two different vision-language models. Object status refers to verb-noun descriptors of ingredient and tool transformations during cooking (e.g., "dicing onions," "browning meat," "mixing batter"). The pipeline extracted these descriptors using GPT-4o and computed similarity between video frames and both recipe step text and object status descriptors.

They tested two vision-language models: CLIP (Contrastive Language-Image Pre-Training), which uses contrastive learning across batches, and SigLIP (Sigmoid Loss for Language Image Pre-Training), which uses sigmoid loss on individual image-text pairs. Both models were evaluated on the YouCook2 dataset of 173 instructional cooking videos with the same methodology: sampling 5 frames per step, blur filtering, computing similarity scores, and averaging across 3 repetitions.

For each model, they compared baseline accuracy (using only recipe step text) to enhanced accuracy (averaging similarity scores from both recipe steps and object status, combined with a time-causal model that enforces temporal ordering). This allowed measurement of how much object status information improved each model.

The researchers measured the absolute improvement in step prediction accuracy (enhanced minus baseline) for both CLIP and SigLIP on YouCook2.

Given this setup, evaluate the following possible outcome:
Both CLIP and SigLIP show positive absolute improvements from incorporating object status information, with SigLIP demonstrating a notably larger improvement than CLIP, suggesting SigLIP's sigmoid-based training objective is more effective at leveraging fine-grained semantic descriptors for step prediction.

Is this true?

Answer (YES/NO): NO